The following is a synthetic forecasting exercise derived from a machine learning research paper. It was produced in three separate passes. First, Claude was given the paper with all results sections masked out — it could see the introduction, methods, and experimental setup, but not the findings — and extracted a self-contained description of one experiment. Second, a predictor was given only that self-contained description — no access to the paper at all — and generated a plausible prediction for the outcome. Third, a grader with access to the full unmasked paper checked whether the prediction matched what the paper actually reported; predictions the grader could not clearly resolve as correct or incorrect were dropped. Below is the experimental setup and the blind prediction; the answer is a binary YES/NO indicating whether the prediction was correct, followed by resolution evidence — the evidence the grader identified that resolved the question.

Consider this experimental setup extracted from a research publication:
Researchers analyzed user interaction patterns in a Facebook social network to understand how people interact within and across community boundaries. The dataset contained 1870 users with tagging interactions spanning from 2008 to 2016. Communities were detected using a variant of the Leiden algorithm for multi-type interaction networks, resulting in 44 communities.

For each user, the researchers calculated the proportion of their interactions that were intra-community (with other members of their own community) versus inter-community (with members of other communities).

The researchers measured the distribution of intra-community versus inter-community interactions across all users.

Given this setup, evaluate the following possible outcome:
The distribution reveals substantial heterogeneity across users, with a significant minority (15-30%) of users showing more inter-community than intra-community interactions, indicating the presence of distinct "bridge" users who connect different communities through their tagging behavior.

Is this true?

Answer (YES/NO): NO